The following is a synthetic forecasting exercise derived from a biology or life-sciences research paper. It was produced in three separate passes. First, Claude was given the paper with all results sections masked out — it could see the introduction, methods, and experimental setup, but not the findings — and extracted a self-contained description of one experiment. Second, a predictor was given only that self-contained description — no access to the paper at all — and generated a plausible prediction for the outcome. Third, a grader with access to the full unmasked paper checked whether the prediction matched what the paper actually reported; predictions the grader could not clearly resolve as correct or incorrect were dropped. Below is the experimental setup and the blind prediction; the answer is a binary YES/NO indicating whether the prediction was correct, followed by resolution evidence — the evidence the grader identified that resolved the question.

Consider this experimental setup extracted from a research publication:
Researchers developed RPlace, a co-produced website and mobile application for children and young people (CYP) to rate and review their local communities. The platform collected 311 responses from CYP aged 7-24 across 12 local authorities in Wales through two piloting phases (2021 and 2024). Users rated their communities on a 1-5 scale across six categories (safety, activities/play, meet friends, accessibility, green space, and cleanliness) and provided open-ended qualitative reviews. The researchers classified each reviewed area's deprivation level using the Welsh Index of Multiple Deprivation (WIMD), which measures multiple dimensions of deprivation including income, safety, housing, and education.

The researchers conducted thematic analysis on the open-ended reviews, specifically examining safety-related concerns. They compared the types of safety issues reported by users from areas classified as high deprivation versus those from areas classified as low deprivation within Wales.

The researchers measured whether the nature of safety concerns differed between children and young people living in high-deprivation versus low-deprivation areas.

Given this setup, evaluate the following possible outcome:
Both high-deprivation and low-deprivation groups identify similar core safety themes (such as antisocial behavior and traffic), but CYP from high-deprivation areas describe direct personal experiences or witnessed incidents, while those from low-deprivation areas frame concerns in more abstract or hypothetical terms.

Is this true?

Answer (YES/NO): NO